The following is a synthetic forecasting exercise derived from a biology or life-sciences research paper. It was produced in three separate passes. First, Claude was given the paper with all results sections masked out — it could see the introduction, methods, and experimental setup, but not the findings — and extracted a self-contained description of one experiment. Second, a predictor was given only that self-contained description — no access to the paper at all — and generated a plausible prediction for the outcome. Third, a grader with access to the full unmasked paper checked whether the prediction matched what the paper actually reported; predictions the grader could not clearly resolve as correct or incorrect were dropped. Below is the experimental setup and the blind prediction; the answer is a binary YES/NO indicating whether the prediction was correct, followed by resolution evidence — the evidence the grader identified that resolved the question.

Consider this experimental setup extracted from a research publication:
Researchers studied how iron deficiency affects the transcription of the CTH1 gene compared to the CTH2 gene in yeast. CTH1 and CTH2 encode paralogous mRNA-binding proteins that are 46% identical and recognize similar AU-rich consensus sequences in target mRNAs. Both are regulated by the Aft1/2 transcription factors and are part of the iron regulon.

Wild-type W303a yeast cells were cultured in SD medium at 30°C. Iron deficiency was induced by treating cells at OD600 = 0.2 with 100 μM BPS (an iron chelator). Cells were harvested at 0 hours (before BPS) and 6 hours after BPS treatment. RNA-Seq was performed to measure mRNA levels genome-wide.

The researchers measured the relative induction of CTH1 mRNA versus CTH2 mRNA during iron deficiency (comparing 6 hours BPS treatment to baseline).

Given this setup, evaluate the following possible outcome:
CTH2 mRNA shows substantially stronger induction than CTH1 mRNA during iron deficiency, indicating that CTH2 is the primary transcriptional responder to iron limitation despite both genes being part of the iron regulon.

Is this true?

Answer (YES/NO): NO